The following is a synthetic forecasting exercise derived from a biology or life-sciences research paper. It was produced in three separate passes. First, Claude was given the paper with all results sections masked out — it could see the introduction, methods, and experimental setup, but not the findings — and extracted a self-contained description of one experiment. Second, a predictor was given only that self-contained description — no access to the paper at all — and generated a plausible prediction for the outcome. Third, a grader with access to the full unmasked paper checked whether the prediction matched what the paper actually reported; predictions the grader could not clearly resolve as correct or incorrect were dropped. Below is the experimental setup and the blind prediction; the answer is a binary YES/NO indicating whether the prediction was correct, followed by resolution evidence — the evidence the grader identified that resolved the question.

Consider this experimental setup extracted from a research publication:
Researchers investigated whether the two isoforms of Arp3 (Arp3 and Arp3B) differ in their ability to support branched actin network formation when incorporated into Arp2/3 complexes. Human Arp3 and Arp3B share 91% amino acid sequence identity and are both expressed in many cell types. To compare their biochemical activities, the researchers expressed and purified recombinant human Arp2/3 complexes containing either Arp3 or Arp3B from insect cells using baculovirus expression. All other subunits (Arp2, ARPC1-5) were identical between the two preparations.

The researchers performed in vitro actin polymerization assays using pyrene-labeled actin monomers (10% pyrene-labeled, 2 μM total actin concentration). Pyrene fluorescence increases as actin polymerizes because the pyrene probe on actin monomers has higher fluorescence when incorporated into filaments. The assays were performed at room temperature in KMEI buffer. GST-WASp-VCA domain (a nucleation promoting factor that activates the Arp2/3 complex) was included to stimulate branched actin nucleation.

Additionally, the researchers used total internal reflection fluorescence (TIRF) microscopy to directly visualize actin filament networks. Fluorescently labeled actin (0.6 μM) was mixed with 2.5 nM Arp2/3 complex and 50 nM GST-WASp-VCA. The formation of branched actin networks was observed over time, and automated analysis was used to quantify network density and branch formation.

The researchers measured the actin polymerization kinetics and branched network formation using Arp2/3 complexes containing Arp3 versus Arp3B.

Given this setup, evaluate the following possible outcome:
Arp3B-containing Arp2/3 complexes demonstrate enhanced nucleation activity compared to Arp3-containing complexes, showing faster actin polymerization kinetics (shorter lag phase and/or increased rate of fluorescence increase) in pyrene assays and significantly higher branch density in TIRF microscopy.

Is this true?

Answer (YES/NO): NO